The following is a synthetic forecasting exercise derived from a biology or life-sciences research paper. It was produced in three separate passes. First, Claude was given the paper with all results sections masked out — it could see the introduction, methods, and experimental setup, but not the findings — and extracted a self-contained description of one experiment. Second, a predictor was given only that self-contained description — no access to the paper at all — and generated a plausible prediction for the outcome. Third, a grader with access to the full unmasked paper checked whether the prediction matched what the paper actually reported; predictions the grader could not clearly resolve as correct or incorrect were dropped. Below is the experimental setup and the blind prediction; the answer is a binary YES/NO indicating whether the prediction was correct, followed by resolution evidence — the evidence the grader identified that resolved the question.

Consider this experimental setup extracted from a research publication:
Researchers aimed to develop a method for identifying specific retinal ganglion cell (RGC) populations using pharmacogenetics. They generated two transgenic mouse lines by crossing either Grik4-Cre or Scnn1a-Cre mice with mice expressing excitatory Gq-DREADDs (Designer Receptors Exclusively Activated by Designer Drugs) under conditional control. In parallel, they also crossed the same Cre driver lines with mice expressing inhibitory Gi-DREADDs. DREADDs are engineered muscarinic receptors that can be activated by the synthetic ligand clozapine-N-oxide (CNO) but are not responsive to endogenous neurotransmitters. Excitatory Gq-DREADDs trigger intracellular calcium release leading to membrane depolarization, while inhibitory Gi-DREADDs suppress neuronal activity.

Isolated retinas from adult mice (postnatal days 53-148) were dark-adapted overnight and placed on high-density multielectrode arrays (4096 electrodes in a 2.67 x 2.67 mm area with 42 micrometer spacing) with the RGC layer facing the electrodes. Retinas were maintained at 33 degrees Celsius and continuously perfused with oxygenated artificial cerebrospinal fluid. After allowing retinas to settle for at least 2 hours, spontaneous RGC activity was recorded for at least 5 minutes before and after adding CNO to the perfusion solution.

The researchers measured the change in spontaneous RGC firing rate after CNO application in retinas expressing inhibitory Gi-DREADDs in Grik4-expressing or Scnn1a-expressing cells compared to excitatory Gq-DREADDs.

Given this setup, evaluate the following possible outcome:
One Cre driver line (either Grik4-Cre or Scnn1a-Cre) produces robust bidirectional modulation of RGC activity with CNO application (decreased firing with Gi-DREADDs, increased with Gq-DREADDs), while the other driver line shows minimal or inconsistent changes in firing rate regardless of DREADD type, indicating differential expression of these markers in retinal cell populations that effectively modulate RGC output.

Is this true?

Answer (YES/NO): NO